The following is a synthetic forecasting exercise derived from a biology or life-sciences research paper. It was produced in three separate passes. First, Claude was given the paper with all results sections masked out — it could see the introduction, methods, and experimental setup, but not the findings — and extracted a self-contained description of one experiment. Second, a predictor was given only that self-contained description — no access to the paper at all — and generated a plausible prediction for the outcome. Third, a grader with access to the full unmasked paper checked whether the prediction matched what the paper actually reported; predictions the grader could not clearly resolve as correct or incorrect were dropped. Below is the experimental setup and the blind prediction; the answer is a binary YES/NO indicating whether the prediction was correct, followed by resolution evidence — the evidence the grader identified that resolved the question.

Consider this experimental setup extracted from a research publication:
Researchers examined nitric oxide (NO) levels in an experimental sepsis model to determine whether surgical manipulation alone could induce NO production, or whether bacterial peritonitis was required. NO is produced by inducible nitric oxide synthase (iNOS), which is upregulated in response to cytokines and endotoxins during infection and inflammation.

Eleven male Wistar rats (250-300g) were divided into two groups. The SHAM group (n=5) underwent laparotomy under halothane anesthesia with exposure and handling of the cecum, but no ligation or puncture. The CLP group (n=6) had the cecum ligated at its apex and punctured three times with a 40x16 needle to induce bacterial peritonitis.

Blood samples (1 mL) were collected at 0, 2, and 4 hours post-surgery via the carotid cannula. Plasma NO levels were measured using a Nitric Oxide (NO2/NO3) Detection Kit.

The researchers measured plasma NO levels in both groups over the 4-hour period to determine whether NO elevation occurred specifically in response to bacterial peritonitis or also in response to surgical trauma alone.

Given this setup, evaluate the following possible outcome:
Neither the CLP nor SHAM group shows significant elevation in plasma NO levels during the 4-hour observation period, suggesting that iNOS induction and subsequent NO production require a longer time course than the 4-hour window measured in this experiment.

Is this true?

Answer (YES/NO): NO